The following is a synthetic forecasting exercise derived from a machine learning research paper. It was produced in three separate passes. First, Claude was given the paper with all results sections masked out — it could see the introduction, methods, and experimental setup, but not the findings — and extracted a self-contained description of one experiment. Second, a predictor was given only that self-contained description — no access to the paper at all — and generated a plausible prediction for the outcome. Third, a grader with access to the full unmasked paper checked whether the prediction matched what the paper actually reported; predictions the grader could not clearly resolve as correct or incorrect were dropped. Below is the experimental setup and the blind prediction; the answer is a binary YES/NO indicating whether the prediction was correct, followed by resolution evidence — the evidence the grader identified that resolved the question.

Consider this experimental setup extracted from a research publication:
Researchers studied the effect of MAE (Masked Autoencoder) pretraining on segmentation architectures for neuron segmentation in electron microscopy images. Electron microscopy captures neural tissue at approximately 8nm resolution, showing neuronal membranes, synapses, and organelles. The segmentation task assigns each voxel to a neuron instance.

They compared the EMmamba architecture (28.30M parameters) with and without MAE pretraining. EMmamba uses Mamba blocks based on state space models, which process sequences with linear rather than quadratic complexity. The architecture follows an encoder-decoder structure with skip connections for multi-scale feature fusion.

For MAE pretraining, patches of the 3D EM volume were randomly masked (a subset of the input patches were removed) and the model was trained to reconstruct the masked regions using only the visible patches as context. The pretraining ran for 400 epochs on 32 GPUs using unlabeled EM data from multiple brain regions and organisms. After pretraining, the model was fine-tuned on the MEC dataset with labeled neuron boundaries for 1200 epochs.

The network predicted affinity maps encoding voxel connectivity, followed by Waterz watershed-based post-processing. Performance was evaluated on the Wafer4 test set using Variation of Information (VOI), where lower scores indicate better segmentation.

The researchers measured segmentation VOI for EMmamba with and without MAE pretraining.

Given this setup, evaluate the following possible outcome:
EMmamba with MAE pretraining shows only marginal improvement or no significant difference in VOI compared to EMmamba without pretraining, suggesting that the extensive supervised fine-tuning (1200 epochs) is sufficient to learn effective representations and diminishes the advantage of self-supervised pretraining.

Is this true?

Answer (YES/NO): NO